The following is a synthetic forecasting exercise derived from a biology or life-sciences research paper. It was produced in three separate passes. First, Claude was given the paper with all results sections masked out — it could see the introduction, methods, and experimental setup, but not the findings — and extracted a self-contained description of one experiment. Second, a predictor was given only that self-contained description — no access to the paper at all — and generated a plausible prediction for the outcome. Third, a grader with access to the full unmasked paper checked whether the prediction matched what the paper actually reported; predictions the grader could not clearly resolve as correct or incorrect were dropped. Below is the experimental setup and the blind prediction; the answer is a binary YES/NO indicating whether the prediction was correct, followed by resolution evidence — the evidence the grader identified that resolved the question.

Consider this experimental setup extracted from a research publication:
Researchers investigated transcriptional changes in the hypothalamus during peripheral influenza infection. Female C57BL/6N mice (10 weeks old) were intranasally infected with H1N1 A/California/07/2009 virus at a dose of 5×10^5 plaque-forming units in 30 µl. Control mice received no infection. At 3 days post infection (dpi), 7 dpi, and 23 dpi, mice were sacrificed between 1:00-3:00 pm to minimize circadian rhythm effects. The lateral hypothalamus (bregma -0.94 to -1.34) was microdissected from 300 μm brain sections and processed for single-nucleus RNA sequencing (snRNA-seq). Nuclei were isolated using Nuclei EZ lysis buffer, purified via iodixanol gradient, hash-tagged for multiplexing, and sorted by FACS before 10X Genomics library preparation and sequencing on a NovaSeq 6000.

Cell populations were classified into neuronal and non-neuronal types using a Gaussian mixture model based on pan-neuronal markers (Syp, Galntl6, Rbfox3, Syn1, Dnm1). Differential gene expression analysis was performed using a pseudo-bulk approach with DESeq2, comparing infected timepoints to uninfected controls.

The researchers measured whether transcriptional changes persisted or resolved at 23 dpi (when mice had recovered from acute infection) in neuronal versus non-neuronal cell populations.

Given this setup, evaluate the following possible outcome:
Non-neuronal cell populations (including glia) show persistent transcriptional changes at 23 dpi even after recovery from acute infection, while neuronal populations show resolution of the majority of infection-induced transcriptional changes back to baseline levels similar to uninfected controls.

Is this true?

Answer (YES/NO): NO